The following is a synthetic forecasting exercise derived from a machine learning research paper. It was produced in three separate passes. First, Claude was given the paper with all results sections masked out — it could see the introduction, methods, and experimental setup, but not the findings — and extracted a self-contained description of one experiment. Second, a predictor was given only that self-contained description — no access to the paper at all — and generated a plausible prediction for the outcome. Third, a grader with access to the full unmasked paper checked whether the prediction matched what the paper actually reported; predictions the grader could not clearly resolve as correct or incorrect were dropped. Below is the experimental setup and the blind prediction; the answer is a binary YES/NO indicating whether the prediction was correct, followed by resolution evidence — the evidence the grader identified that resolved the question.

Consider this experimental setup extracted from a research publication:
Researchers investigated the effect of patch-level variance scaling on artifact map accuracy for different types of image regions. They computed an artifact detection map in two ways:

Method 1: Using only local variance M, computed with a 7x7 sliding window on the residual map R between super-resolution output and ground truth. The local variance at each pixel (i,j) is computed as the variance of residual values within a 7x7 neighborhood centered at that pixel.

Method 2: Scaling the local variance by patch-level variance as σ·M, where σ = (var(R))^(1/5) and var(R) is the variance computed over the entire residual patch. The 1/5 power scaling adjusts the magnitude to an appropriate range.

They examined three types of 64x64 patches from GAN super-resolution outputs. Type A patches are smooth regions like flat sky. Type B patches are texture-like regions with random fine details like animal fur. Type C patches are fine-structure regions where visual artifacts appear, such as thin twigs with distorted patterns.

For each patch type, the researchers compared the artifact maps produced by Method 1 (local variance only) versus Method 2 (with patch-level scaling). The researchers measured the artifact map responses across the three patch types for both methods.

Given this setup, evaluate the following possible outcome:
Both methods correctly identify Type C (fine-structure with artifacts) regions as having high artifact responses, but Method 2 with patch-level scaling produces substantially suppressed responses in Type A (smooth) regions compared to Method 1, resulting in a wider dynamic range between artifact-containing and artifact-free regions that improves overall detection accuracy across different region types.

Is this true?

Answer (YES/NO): YES